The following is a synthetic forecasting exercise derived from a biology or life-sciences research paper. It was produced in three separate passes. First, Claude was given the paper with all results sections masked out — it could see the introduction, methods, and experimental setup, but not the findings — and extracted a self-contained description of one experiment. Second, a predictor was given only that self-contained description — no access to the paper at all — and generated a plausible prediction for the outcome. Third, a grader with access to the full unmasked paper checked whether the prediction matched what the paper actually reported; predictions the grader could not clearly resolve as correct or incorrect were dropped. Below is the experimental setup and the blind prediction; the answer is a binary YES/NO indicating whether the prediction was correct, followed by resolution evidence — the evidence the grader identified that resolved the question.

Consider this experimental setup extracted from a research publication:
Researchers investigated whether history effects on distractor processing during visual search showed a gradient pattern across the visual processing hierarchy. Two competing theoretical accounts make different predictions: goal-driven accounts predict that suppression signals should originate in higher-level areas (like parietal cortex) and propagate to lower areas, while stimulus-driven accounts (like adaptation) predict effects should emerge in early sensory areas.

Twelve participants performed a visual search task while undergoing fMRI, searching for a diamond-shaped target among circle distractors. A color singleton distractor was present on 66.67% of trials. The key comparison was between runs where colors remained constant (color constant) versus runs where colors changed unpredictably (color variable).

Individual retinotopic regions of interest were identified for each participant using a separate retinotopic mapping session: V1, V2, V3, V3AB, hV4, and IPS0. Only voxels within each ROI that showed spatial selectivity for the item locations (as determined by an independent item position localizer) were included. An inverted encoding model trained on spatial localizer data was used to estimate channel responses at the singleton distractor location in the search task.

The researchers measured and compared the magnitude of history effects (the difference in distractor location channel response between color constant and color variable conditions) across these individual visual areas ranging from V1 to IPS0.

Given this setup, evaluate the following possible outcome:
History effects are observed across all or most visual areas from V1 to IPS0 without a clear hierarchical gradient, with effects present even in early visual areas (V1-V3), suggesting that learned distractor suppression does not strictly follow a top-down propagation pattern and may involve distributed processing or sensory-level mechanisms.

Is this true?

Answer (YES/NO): YES